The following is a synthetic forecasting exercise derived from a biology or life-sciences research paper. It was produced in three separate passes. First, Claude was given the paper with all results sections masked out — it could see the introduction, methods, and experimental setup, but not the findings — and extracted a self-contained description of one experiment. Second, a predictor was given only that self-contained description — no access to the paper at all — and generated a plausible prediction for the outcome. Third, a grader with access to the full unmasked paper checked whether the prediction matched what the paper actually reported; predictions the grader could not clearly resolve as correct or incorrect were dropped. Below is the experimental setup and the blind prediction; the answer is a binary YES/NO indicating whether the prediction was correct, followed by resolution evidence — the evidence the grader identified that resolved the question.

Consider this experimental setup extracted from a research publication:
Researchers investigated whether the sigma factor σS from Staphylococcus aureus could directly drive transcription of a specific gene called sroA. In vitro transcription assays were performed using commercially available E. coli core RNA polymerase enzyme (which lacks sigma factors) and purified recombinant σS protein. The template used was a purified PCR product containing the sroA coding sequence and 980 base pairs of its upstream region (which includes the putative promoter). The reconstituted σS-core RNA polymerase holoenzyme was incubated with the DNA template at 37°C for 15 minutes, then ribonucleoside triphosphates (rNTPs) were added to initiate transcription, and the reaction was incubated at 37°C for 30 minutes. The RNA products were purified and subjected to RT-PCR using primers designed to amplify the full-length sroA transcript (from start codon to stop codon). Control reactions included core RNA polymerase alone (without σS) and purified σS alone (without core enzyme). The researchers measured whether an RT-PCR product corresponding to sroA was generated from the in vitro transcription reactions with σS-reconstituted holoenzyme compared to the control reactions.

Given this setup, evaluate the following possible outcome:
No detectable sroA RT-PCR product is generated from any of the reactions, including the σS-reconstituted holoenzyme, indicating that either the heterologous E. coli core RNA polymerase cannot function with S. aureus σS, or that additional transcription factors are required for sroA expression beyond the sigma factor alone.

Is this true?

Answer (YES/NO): NO